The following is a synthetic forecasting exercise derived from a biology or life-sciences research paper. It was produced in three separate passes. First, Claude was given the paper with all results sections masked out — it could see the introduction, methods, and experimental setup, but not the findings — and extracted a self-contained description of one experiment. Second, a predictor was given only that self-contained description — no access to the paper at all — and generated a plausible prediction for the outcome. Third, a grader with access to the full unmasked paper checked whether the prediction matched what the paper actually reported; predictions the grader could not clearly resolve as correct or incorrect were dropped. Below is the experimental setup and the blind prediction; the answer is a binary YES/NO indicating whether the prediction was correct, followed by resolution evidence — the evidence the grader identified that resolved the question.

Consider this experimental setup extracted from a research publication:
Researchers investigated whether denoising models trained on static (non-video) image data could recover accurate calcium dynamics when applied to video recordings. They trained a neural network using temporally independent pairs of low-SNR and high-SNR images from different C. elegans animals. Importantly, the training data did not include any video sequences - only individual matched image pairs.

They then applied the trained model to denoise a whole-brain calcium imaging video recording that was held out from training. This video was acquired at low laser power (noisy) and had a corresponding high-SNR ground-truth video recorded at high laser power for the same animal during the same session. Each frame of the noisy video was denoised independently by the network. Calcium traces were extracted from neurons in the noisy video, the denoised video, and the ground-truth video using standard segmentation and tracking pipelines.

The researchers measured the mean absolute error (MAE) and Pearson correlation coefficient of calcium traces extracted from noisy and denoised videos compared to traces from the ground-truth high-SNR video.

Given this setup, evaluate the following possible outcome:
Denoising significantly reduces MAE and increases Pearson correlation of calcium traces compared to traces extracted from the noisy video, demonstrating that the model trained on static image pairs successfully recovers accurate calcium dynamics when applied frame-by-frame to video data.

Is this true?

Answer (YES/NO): YES